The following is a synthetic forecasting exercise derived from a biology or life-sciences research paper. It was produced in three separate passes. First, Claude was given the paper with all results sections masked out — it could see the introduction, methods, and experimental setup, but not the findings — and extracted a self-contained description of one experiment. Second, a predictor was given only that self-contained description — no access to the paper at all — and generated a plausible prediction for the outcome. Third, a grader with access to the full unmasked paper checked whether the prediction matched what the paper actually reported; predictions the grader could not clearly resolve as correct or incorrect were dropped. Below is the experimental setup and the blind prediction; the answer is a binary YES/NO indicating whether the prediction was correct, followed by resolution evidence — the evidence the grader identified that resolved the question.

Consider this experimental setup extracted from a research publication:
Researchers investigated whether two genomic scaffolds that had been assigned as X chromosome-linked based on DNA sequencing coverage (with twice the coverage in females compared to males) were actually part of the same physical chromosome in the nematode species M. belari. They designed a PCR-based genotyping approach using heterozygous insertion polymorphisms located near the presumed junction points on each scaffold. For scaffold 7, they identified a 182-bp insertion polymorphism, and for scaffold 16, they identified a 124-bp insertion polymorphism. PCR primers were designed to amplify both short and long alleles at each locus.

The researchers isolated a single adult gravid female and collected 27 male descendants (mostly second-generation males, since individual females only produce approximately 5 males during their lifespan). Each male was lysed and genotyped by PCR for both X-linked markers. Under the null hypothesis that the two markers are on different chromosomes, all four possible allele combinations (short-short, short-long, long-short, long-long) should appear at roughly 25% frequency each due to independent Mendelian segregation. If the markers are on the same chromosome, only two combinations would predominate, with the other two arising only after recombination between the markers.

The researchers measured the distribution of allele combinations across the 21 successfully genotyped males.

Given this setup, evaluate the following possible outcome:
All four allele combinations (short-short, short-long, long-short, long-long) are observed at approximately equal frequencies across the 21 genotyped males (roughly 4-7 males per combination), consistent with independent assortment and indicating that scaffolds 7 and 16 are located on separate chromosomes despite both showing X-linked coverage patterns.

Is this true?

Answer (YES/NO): NO